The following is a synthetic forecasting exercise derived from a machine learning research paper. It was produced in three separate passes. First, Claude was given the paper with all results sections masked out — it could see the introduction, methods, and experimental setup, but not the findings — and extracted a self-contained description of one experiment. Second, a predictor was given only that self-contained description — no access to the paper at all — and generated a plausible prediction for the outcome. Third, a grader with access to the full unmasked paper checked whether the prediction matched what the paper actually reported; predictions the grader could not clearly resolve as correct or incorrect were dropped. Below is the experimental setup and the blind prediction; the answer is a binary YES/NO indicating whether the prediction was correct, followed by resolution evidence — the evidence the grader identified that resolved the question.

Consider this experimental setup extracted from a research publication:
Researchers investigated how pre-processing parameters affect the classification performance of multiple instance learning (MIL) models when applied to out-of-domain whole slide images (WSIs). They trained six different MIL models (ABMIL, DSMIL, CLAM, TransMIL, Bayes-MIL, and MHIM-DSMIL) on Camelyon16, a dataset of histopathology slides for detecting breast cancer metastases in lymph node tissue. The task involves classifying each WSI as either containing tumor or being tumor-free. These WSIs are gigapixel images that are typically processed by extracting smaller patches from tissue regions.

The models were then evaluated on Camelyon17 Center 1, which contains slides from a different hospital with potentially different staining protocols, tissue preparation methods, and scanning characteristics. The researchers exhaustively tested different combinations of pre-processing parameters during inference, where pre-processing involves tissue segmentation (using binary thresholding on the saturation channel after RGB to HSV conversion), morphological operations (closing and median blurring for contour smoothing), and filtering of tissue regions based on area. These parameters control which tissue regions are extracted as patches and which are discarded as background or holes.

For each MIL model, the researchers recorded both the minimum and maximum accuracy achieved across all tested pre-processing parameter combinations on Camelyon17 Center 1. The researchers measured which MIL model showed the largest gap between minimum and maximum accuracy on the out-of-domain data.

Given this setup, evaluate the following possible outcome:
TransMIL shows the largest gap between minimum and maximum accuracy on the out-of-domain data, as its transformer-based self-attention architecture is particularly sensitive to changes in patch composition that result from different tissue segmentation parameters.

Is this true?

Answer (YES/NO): NO